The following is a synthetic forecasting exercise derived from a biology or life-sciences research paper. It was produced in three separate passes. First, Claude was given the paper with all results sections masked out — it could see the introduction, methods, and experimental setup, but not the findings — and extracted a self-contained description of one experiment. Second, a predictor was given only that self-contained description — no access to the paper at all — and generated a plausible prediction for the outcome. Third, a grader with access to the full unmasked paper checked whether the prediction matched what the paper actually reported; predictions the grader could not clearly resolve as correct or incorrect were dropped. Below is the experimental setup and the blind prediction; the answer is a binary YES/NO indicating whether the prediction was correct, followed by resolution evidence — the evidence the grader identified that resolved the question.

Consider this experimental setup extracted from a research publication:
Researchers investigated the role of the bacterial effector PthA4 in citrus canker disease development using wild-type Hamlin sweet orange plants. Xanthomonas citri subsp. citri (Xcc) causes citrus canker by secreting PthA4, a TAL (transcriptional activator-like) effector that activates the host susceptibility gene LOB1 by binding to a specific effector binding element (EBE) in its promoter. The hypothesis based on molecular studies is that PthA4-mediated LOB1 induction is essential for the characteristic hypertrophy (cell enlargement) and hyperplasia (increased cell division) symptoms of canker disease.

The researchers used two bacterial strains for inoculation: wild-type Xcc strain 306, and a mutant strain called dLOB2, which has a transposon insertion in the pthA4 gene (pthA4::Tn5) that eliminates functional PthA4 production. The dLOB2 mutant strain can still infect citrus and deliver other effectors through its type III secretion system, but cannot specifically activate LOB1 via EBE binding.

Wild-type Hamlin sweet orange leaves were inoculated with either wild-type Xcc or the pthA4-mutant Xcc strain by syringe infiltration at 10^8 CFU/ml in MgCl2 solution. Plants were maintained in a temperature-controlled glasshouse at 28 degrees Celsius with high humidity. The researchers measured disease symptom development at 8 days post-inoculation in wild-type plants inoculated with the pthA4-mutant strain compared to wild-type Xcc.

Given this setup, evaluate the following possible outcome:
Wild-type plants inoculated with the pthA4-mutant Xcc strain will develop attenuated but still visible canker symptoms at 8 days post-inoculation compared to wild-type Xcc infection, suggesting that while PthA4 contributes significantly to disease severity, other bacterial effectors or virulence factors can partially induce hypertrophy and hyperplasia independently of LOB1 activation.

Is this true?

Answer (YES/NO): NO